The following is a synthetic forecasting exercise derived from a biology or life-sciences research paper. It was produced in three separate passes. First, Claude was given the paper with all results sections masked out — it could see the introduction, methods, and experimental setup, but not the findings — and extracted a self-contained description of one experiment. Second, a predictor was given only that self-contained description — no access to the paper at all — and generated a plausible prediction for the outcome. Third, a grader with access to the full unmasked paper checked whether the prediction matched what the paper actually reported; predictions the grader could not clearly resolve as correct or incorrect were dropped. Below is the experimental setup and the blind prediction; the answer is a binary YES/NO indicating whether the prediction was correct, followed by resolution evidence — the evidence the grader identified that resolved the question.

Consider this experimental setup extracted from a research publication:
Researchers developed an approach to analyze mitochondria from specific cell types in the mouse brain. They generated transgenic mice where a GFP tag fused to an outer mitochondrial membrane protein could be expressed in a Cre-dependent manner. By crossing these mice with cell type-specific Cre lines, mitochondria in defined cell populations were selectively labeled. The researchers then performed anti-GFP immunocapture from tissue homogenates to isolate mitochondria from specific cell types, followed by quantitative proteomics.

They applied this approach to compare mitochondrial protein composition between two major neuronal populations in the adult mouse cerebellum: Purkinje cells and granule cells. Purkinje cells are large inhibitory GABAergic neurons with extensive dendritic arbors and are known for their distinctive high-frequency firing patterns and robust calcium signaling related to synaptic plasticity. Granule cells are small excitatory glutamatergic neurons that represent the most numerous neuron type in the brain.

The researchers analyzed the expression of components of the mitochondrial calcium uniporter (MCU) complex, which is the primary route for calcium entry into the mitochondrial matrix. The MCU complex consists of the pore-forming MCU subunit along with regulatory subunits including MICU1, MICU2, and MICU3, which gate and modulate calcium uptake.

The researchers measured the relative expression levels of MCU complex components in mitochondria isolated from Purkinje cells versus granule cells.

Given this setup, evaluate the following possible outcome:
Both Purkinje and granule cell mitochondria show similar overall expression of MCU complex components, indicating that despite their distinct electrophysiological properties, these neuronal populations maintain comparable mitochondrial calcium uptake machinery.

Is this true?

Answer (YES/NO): NO